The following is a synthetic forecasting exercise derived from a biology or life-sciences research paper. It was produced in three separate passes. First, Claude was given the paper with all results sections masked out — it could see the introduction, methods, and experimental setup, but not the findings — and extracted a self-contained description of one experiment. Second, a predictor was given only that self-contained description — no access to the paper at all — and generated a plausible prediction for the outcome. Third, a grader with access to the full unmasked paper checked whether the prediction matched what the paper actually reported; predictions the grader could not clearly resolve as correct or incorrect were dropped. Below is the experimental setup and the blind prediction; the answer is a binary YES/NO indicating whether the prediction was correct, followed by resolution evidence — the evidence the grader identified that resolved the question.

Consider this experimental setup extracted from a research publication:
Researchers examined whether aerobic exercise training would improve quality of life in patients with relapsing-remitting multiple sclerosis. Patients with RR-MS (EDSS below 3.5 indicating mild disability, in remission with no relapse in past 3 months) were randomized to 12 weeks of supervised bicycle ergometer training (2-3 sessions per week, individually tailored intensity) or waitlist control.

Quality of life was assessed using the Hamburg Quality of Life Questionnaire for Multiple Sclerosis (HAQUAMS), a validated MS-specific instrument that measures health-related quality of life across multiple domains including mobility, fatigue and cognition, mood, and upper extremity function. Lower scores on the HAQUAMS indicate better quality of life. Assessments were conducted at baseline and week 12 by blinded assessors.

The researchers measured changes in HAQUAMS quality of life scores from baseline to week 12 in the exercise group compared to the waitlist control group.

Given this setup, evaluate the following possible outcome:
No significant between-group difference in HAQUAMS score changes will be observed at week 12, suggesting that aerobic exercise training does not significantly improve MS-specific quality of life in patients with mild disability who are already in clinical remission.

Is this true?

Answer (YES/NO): YES